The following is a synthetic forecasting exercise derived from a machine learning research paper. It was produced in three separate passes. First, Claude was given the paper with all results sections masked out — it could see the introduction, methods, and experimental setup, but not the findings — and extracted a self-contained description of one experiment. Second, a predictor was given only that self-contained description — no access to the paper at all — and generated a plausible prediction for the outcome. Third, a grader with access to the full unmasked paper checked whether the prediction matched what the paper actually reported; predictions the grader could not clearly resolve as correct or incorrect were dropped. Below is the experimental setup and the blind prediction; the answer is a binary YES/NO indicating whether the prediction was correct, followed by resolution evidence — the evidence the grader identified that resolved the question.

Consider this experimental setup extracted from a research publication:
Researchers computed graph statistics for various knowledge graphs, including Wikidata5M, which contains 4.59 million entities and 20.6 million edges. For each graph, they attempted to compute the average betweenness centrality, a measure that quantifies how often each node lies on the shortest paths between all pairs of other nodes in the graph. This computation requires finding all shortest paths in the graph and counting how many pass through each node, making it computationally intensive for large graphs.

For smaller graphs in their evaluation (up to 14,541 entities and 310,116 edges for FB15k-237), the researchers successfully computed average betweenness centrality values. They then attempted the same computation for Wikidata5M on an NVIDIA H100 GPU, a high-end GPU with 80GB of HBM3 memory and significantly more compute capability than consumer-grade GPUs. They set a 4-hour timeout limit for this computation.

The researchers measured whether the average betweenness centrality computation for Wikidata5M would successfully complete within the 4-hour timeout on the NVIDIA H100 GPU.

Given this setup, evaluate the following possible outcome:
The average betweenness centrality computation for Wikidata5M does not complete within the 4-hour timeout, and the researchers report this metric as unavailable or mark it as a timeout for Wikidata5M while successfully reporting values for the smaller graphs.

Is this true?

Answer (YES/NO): YES